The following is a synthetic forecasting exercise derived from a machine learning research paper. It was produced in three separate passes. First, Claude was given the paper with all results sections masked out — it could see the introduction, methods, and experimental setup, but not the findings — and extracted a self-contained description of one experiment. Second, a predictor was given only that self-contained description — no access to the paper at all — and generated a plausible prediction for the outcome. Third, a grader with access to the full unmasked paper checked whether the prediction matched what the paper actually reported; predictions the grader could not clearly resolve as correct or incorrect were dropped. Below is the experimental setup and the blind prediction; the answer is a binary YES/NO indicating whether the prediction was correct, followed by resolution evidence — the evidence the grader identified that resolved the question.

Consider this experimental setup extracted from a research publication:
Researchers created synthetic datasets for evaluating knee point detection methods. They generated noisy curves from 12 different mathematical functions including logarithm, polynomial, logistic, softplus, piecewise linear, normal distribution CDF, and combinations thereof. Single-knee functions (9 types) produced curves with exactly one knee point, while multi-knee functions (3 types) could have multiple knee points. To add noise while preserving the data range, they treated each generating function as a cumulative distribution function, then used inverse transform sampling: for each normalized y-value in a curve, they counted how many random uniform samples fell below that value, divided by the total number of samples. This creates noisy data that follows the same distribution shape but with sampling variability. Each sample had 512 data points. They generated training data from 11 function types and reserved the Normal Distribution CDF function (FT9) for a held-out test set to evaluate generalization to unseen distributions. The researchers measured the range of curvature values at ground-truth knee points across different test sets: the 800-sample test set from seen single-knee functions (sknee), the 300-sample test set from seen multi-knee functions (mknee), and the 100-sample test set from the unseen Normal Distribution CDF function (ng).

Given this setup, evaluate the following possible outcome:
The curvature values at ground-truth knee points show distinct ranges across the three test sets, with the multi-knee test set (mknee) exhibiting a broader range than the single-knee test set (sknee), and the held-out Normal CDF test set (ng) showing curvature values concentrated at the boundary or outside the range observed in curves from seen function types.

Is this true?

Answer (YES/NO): NO